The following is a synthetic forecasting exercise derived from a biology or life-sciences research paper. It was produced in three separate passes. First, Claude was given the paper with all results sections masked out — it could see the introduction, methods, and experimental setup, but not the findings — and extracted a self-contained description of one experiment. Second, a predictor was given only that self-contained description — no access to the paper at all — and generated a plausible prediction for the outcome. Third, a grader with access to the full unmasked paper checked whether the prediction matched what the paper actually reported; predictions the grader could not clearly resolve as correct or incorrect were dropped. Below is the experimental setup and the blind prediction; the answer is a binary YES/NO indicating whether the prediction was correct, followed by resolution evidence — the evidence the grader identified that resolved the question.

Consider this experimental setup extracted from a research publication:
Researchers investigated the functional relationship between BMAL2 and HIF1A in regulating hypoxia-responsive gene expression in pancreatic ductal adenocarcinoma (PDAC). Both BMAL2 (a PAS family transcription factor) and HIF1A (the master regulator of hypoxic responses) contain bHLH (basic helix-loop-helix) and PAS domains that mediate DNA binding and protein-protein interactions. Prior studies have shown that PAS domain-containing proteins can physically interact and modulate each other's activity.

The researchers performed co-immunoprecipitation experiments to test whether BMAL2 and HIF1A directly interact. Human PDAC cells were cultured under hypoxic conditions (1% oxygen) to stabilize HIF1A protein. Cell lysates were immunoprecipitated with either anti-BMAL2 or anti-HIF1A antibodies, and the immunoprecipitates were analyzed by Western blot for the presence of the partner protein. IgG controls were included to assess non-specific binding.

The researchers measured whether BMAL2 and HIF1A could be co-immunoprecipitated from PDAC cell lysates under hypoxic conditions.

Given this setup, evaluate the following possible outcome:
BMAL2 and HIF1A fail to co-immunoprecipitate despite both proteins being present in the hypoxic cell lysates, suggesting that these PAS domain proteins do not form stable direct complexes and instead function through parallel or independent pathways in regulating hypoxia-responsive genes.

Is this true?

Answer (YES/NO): NO